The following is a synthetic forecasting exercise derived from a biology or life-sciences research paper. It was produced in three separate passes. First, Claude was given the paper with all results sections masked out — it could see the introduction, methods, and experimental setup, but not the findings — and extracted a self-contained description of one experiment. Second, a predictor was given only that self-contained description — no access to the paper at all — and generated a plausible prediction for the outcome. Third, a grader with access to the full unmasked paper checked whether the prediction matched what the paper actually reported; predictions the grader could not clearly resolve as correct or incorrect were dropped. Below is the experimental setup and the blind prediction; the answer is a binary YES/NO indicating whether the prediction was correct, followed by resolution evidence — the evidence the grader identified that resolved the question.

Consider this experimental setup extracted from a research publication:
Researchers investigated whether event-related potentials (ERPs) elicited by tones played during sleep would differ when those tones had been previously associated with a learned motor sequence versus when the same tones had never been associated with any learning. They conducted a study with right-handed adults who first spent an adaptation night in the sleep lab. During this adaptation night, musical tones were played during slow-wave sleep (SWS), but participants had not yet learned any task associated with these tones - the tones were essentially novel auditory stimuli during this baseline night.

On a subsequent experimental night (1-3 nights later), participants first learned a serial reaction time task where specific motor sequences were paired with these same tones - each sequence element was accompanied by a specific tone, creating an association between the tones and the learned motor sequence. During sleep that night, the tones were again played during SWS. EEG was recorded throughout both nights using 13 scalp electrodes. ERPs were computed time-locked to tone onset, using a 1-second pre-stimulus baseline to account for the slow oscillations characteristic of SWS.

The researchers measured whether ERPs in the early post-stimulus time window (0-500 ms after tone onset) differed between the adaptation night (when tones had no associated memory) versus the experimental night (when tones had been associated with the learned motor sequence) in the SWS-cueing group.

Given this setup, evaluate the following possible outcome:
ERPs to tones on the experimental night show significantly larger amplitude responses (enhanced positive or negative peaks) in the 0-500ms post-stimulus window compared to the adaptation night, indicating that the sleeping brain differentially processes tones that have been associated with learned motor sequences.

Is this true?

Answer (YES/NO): NO